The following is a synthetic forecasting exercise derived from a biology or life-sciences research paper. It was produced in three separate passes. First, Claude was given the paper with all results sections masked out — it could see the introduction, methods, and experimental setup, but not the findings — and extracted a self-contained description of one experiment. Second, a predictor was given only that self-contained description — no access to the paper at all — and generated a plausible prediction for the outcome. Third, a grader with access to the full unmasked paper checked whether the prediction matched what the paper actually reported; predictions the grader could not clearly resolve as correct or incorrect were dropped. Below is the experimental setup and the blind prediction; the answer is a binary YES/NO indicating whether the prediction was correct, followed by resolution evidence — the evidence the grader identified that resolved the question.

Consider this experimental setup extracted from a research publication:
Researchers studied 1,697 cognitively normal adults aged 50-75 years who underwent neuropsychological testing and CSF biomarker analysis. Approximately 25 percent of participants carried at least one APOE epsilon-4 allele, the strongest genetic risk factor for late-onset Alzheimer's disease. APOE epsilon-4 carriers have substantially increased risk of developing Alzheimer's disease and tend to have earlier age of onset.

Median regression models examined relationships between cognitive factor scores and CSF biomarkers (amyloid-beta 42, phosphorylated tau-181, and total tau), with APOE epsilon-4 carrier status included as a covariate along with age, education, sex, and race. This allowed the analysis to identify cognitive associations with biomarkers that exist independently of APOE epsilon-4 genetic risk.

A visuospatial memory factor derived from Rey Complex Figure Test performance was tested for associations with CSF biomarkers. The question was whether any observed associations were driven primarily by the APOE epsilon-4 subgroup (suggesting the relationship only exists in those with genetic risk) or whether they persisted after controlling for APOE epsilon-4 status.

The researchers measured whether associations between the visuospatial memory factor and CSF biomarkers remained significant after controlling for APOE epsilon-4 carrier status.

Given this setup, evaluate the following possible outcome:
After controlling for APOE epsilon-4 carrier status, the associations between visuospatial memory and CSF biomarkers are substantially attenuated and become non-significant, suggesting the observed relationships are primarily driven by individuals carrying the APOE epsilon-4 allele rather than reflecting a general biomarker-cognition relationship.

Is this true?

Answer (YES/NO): NO